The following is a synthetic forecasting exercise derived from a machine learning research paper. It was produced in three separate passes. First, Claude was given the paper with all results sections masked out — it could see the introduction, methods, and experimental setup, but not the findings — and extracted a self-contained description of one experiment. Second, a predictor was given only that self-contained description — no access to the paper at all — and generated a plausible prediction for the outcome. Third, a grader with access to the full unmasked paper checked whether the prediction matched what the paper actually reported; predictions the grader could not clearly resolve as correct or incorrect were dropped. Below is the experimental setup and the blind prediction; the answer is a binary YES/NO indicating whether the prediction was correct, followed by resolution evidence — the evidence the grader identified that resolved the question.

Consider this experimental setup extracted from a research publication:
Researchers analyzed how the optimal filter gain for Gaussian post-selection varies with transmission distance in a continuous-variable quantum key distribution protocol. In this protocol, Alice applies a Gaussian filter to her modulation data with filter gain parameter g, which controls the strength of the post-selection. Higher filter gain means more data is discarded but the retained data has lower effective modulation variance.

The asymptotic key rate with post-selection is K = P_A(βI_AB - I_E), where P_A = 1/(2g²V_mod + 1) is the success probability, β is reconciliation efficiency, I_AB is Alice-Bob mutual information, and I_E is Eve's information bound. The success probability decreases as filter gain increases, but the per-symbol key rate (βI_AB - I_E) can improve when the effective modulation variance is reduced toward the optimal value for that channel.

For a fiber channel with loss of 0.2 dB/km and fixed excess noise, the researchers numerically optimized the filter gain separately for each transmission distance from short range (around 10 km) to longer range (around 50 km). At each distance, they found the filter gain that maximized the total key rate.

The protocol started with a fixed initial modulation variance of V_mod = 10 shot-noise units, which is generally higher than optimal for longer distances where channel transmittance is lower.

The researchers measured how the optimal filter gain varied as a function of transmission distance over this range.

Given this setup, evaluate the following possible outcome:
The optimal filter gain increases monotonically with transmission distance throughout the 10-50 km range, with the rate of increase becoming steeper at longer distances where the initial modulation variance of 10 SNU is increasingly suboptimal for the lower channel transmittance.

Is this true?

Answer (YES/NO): NO